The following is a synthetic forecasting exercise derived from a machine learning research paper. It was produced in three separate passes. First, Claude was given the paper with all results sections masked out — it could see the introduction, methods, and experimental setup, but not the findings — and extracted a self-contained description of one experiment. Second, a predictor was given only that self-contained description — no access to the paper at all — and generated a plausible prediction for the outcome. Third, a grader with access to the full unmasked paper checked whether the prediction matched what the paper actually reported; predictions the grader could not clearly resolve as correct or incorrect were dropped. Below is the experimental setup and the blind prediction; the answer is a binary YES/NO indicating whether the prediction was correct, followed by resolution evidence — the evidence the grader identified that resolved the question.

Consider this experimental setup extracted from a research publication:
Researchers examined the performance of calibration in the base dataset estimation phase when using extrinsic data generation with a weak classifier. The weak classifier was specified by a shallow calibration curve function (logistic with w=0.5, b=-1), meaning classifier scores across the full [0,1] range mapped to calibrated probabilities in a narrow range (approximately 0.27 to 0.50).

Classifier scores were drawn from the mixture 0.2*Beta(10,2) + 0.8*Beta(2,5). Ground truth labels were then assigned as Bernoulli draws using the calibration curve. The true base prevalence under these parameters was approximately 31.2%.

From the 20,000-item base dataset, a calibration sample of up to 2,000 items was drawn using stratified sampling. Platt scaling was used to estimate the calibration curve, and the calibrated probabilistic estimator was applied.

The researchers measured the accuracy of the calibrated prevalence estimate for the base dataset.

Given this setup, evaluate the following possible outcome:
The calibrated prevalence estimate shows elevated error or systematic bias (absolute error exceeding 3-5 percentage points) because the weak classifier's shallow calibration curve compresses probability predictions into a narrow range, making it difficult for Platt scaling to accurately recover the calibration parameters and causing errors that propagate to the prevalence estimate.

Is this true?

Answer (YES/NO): NO